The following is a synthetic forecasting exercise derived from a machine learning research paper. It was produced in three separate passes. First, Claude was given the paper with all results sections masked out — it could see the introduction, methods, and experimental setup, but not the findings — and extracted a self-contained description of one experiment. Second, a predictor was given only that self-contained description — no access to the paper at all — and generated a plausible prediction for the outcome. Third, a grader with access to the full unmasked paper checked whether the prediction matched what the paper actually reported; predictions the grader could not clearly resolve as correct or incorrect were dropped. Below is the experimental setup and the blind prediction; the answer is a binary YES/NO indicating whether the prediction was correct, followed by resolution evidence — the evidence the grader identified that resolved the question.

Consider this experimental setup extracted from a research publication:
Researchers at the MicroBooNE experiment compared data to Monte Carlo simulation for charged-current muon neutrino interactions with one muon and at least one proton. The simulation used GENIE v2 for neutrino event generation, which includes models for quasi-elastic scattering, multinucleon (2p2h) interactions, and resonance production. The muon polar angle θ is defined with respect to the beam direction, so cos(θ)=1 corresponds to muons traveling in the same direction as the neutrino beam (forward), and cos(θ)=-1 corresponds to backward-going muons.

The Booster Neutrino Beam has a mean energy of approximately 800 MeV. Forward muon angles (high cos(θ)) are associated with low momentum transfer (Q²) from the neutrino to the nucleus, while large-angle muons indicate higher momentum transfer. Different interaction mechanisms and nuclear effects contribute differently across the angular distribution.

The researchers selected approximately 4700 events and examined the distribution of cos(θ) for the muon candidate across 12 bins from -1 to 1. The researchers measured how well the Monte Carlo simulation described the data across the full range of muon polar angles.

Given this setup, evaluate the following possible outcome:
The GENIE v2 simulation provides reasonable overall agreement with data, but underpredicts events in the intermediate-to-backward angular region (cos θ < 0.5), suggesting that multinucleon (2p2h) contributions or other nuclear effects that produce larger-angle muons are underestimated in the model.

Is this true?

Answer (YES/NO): NO